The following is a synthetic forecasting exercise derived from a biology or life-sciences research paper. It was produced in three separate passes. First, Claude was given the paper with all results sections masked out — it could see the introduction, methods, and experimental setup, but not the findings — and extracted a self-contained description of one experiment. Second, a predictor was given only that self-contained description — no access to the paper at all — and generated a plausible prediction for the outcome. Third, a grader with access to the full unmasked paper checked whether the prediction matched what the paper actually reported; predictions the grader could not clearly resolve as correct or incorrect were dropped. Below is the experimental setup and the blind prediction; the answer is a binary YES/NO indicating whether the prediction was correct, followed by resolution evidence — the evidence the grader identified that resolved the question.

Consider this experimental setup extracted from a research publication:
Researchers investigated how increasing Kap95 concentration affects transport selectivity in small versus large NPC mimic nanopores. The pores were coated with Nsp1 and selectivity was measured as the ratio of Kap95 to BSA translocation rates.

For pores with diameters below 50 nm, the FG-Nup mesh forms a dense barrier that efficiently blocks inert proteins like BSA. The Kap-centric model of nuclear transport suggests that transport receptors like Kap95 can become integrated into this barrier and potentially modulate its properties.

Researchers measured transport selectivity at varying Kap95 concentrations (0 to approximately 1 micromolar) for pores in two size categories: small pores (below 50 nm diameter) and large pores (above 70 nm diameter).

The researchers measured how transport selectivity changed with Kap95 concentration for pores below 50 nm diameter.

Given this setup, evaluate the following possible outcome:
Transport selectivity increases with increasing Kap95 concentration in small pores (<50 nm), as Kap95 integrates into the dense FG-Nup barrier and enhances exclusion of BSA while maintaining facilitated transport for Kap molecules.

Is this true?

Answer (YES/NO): YES